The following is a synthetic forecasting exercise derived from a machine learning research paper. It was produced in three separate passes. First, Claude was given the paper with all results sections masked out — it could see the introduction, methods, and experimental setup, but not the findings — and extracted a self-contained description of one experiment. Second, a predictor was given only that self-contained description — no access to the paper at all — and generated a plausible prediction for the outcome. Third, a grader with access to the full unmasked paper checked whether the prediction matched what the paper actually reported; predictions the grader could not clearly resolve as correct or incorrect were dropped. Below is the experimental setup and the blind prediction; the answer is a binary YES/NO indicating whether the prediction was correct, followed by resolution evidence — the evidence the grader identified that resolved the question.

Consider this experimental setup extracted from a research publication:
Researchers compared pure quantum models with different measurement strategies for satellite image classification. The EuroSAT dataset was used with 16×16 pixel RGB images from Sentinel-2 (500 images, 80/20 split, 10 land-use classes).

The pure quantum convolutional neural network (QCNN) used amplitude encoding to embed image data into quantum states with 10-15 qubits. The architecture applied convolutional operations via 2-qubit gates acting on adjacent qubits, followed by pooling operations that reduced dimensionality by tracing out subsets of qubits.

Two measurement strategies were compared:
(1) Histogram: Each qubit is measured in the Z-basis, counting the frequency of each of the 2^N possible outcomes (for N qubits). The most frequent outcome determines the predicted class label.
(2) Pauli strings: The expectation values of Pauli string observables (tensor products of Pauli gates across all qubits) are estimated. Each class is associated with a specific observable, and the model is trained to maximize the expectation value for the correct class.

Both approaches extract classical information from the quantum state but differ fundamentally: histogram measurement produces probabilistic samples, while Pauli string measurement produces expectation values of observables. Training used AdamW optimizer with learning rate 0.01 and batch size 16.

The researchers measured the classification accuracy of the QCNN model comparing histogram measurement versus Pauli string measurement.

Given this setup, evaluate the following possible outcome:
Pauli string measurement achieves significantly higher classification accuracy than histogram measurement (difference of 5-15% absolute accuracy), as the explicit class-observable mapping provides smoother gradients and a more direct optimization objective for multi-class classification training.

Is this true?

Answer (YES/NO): NO